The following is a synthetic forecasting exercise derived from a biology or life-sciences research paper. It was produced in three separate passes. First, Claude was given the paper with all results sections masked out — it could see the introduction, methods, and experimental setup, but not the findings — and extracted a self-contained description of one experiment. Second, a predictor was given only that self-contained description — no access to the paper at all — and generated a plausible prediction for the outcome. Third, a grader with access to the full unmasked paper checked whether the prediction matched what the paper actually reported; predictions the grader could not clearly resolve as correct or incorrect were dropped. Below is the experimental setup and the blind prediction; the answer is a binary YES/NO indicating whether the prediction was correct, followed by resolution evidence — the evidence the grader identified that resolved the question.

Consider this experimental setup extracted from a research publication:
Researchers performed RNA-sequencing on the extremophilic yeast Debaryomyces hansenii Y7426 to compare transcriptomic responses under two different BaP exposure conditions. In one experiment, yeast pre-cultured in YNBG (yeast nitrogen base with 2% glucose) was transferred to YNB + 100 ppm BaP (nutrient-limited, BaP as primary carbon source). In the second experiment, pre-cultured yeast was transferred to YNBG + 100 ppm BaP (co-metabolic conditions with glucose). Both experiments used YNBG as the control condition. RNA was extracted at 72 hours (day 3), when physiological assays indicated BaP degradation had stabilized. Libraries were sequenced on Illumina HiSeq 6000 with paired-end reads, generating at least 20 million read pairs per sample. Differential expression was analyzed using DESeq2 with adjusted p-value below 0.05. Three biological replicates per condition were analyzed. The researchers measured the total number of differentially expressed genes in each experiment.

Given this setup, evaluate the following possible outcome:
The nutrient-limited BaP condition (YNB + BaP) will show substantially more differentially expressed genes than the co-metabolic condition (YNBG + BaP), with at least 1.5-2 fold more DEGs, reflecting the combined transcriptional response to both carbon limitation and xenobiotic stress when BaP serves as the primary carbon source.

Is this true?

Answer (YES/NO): NO